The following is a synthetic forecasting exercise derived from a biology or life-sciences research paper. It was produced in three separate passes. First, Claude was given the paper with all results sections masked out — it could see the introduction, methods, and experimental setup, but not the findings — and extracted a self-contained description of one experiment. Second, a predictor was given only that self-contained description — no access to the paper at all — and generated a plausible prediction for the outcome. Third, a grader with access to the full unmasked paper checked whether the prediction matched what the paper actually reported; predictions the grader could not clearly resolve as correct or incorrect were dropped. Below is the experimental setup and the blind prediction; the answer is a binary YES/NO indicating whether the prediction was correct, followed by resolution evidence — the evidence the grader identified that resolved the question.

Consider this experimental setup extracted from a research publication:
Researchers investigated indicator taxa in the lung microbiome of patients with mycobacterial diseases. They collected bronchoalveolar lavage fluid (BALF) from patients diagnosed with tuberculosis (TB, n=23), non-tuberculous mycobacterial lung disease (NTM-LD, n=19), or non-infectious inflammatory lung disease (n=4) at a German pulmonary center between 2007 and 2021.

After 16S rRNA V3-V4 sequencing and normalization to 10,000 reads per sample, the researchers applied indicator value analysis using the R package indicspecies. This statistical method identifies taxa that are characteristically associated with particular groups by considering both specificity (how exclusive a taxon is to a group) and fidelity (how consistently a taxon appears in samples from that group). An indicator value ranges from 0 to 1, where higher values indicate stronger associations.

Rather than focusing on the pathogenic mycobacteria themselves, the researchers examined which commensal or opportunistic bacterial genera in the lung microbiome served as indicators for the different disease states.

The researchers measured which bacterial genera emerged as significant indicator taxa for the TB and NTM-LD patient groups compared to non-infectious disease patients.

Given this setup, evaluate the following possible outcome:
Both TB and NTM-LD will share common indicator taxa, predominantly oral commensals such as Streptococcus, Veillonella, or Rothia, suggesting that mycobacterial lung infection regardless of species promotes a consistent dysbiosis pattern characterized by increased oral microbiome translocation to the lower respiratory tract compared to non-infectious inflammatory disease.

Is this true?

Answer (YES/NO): NO